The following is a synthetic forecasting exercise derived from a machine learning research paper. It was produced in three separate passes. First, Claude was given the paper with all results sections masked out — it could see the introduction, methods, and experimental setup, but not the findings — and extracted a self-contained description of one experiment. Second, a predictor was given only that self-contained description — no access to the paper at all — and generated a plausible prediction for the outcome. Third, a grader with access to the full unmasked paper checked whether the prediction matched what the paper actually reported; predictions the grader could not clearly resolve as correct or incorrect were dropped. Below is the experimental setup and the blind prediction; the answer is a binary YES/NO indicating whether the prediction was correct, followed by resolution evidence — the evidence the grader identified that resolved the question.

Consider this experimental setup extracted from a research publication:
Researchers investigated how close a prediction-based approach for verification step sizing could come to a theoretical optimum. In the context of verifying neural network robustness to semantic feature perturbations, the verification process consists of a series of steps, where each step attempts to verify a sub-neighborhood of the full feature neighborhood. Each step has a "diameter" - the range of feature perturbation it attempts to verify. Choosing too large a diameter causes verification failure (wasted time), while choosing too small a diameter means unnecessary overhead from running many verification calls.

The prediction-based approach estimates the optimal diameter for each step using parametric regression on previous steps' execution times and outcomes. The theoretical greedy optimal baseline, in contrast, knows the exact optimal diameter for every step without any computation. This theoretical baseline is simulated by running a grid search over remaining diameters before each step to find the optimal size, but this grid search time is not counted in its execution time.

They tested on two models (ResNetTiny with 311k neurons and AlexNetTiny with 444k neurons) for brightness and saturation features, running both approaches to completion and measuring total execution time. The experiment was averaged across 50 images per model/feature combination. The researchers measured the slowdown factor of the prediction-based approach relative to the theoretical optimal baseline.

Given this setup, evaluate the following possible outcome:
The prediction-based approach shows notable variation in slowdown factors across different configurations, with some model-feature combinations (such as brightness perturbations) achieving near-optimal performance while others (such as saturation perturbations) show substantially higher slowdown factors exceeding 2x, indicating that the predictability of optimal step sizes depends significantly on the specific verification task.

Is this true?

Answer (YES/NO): NO